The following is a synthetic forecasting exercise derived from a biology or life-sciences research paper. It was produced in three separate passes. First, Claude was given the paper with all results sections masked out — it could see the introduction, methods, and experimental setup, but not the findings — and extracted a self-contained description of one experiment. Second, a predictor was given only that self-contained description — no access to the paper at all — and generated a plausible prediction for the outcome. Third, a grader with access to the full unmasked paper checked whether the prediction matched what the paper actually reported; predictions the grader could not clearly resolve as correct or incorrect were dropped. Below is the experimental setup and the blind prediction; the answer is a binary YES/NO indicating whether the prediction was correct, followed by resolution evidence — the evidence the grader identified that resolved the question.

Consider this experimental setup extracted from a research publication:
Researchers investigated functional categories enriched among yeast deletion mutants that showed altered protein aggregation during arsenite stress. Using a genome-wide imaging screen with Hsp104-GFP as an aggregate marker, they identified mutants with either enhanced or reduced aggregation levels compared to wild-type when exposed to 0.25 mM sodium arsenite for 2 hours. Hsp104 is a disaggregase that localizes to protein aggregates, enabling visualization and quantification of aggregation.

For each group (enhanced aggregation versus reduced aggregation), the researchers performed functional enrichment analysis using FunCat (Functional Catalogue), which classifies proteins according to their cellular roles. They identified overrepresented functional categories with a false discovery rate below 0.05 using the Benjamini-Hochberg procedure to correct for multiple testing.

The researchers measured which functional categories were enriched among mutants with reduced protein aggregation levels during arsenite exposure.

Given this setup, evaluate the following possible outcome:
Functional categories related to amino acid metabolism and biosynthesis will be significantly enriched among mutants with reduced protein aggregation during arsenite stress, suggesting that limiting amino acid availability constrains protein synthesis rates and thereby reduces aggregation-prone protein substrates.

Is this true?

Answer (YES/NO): NO